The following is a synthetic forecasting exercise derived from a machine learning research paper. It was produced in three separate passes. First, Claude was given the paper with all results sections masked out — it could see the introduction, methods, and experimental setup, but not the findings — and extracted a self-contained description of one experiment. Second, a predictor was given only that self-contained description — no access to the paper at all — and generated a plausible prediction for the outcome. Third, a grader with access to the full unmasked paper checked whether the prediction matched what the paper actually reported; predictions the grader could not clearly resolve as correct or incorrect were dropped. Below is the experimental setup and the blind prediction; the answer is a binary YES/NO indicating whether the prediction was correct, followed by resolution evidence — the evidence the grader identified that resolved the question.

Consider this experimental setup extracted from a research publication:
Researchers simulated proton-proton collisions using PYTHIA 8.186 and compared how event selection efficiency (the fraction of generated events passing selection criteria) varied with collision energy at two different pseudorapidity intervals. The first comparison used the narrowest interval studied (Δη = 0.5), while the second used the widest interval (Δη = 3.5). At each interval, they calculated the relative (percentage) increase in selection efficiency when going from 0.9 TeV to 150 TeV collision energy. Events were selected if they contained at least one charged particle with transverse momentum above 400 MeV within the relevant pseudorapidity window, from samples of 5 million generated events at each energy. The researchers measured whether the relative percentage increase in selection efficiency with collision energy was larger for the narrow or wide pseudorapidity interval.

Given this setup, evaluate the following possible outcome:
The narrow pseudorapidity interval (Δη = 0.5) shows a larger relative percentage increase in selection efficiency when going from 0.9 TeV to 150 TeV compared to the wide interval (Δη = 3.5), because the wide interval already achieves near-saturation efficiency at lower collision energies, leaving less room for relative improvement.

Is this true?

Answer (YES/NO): YES